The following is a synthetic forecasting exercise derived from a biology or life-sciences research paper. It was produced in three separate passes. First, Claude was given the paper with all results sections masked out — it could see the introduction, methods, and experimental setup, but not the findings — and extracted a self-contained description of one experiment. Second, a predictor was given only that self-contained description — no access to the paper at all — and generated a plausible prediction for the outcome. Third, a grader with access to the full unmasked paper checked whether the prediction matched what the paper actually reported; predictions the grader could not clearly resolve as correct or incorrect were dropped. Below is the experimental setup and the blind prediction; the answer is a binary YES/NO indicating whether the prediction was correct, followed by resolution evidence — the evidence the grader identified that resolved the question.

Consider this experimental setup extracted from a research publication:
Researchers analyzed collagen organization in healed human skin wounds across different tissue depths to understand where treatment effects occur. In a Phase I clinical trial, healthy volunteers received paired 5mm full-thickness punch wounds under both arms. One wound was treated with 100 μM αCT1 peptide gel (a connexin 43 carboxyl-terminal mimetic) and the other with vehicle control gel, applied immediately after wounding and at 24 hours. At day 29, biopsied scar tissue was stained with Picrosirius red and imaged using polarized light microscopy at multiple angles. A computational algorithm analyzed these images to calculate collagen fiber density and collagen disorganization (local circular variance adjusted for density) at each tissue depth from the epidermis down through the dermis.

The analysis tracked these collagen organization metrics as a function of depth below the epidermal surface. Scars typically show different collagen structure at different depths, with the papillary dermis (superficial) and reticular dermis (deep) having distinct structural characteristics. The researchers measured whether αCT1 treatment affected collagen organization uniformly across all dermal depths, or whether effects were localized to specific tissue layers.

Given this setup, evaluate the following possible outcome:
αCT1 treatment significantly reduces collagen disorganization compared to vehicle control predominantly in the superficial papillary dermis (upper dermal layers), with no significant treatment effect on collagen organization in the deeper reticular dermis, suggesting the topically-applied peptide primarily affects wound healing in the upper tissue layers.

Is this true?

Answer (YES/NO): NO